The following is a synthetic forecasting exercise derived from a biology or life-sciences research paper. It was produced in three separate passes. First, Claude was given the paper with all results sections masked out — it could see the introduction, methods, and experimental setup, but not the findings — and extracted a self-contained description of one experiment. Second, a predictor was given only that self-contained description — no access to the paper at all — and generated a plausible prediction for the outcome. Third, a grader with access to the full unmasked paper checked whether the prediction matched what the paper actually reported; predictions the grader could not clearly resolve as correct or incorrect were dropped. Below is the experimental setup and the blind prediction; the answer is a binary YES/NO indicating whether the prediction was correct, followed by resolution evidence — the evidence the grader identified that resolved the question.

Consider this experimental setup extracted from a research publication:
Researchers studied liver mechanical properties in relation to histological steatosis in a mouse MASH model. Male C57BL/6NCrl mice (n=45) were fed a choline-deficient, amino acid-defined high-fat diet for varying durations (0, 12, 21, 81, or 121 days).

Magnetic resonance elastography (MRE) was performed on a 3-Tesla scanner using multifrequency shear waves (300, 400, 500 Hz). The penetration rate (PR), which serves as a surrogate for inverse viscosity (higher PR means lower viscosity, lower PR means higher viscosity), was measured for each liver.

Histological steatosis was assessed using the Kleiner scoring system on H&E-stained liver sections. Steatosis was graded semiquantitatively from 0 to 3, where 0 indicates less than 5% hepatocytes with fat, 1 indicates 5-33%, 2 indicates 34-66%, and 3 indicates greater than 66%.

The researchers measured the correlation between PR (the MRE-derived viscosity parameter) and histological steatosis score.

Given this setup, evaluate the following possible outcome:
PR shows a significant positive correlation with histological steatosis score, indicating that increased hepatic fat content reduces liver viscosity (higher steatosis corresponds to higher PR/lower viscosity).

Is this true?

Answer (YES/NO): NO